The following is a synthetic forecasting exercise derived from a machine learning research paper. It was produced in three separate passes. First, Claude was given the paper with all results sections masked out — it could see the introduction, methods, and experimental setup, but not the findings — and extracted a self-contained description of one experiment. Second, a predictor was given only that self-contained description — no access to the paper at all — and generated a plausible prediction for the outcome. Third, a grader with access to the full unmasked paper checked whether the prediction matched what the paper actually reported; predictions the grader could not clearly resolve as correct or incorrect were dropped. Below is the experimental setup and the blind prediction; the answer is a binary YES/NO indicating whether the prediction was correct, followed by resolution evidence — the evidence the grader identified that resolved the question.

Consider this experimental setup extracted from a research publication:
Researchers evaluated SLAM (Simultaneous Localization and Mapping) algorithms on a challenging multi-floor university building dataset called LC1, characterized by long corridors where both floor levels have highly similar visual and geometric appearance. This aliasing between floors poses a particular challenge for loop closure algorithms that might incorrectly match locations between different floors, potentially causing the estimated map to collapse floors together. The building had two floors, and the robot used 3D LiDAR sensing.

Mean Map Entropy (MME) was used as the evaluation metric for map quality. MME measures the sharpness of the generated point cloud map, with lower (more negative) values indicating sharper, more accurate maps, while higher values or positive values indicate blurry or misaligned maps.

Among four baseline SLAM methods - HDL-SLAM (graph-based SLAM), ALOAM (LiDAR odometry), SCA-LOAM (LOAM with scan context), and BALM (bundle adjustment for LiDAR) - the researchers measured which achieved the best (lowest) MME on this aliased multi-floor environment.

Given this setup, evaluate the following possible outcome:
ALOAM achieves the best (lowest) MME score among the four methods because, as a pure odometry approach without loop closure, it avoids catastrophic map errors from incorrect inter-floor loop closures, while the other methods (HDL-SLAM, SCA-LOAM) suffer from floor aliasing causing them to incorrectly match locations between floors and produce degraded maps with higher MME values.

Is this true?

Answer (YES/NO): YES